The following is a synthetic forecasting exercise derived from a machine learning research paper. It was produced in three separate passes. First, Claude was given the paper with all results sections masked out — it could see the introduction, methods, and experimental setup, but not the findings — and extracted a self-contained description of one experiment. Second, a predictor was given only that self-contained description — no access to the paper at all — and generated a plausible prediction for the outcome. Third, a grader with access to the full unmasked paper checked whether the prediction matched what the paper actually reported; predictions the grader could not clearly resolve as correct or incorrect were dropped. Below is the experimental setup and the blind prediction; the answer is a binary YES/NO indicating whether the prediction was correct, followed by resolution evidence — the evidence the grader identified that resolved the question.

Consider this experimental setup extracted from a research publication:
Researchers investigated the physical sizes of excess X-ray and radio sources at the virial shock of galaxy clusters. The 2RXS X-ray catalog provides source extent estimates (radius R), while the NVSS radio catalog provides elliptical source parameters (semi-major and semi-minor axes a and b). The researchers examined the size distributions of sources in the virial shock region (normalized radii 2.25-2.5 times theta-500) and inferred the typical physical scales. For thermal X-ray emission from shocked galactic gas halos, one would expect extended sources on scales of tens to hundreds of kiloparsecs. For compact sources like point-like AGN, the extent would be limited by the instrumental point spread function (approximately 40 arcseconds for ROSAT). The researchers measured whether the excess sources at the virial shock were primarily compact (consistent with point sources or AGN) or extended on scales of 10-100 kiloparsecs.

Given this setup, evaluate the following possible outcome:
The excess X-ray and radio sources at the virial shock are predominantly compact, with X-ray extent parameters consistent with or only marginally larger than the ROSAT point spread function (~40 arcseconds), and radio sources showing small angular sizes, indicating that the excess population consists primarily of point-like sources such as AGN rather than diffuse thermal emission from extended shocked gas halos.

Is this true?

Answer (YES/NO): NO